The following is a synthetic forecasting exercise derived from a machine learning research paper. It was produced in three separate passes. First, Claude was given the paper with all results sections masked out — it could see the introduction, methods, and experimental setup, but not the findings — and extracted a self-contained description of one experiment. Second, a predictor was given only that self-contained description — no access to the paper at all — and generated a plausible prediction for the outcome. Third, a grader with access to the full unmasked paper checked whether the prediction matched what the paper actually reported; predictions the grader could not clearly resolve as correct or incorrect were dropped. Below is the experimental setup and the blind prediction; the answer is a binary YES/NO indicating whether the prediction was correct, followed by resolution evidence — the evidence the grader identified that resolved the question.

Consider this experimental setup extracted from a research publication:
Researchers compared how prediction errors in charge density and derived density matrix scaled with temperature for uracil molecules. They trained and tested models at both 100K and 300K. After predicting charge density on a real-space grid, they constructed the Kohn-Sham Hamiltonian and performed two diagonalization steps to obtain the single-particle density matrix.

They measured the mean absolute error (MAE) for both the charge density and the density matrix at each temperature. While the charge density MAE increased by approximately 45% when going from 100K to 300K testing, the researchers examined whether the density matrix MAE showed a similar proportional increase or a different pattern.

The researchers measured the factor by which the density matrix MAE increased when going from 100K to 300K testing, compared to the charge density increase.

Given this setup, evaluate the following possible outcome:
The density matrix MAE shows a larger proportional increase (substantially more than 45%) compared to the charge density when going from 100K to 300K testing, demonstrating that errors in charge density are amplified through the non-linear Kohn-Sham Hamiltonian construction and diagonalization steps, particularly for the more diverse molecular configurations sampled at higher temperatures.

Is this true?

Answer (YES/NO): YES